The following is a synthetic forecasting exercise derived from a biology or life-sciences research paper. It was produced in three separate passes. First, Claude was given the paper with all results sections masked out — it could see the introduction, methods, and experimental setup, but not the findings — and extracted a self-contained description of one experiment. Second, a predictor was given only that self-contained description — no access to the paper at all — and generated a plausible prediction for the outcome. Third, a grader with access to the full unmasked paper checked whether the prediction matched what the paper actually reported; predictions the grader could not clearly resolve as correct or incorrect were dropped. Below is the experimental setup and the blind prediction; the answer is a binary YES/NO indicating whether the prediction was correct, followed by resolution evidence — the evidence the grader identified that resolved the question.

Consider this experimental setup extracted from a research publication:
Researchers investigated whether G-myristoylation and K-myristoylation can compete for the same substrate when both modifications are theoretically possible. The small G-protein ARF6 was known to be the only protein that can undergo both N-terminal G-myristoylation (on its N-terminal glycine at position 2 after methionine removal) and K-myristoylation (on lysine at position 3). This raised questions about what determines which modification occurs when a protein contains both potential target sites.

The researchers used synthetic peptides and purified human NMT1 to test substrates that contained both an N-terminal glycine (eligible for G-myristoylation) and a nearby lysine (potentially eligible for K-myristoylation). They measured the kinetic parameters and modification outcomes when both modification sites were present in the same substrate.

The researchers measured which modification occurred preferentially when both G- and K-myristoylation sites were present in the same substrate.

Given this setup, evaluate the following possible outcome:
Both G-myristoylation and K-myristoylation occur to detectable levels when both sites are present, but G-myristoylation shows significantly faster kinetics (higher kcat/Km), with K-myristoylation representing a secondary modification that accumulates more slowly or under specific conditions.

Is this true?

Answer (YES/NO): NO